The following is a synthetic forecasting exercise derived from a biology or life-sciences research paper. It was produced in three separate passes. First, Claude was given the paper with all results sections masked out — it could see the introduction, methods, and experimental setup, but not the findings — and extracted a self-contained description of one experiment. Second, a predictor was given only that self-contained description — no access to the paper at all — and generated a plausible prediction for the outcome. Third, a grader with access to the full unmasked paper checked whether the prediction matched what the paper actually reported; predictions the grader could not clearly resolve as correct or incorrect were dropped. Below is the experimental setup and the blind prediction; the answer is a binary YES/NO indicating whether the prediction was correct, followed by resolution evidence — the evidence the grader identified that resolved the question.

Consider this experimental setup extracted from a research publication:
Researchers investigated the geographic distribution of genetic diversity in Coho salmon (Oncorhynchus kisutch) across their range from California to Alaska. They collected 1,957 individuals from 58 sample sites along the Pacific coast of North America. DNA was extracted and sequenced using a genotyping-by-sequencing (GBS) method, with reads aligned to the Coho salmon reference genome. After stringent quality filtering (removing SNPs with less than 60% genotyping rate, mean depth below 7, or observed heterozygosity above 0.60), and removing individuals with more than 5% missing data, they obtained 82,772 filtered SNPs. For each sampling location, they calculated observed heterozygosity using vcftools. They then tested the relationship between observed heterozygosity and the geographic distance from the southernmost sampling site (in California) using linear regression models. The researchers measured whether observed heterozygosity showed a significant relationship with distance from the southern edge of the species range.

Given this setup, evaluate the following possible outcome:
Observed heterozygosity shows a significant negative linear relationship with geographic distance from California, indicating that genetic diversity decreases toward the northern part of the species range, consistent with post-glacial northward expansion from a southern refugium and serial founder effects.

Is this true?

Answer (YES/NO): YES